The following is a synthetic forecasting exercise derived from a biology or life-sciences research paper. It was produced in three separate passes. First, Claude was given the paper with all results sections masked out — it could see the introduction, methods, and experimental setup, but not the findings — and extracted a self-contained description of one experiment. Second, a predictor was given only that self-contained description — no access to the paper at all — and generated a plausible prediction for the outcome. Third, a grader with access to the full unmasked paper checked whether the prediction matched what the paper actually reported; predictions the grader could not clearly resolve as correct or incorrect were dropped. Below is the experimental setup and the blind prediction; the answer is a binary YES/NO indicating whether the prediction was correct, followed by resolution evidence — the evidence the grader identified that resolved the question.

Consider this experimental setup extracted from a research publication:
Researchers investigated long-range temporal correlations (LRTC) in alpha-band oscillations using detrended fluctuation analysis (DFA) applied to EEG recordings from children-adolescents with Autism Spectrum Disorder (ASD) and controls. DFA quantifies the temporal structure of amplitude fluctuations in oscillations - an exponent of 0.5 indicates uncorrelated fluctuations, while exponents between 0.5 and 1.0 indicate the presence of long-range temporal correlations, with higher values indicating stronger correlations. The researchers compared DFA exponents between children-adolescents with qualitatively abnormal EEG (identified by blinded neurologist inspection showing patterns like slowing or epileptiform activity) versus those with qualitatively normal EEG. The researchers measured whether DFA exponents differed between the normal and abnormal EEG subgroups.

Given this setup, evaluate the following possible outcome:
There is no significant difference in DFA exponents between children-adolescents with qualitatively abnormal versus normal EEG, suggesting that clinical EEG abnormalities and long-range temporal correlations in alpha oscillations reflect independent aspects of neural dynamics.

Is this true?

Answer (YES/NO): YES